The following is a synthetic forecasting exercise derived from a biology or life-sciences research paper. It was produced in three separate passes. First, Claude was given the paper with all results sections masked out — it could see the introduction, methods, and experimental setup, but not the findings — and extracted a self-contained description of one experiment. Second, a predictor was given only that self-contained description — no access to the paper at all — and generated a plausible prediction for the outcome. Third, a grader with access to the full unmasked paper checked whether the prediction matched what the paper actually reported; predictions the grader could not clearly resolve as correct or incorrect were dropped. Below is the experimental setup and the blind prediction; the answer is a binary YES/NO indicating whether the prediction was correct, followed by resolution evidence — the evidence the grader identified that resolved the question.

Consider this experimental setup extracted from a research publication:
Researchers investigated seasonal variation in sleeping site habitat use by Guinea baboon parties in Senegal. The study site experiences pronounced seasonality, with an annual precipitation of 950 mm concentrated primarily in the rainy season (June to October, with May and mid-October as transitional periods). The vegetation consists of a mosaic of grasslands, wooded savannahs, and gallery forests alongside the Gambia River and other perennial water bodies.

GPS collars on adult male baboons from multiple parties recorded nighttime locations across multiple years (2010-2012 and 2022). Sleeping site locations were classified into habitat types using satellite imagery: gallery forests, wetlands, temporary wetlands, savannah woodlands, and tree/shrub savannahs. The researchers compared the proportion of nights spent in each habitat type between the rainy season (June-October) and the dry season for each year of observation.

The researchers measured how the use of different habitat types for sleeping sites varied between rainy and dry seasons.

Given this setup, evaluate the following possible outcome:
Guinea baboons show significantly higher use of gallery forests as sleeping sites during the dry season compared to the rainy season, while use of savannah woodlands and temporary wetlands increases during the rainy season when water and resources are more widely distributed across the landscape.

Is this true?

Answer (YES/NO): NO